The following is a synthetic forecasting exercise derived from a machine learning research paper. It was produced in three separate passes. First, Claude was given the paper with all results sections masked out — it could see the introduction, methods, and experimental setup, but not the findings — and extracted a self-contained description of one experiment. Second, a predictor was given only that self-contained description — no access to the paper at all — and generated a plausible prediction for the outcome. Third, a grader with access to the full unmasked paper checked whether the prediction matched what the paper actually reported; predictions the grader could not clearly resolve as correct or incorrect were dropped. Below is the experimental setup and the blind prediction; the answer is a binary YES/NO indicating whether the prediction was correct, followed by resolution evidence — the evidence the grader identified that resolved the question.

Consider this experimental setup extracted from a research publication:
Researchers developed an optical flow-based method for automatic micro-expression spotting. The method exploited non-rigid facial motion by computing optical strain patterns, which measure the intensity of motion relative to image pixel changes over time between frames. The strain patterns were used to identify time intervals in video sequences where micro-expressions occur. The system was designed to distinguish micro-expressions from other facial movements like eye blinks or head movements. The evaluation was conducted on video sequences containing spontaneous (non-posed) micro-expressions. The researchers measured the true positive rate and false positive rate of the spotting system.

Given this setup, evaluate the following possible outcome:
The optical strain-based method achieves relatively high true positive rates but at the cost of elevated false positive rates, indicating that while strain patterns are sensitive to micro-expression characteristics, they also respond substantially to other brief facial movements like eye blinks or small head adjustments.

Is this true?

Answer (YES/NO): NO